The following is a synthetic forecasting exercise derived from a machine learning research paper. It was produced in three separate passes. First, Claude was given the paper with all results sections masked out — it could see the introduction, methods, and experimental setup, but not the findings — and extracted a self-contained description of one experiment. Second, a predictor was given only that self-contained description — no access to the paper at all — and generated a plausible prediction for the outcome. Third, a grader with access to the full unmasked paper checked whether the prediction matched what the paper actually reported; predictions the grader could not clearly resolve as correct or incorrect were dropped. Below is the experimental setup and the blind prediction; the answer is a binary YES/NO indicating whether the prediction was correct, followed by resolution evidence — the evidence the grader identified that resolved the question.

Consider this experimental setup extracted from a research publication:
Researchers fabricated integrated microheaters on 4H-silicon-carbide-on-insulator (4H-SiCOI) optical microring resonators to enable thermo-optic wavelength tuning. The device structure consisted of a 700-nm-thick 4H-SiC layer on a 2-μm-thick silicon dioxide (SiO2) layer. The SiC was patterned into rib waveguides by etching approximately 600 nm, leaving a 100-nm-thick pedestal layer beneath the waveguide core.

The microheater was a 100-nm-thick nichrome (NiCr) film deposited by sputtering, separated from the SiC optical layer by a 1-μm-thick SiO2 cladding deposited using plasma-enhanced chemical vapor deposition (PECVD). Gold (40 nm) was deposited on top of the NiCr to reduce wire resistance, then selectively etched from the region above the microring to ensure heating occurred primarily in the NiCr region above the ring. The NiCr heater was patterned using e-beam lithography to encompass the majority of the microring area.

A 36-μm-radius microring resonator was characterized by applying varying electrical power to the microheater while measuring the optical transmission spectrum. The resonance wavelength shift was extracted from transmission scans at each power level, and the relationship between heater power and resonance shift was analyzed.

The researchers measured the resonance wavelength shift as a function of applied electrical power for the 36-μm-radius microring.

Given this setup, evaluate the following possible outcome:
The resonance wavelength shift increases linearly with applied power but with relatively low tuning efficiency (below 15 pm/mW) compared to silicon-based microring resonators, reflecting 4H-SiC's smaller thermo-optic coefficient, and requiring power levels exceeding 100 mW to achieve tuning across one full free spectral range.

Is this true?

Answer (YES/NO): NO